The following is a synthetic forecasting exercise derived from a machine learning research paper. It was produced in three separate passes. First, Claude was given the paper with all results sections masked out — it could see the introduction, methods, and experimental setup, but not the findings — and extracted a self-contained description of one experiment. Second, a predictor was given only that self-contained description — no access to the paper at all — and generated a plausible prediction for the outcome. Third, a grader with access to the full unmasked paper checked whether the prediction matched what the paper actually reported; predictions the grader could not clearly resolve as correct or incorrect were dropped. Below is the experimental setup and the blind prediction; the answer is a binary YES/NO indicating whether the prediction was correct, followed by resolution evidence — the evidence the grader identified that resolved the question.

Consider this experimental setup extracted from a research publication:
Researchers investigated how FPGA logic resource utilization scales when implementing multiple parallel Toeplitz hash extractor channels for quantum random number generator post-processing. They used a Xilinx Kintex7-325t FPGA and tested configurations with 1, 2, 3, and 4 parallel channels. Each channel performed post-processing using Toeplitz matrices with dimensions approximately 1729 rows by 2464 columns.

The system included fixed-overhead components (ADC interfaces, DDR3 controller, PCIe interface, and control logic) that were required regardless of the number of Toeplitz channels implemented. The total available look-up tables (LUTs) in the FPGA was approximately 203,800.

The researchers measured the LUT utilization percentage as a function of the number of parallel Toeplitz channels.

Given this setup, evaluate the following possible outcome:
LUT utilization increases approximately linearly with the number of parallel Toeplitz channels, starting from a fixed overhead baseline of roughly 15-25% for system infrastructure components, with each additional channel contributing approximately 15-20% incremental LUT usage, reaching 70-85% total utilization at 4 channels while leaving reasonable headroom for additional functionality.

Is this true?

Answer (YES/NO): NO